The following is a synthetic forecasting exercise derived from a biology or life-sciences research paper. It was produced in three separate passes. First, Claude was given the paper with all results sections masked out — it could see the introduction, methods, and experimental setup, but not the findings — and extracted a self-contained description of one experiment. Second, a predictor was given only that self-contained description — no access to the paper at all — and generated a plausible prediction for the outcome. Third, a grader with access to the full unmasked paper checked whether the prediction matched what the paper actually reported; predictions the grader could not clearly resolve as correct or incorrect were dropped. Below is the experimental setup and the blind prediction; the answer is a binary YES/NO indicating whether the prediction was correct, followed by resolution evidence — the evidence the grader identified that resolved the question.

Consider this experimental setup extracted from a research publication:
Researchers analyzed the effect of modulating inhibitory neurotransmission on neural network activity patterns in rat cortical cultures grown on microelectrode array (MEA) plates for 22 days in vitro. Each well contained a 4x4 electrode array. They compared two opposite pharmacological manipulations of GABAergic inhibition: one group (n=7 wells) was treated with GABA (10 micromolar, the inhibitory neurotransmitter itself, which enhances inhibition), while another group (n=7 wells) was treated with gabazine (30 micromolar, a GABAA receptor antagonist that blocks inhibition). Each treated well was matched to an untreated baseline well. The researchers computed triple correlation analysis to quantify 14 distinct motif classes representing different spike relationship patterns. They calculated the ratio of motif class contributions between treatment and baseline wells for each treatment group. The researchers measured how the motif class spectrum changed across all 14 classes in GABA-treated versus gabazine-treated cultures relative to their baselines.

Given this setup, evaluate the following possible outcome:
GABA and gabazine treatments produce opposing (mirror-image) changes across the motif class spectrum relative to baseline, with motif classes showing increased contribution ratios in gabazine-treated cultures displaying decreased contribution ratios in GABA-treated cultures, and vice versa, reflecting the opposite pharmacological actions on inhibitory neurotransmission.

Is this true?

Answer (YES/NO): YES